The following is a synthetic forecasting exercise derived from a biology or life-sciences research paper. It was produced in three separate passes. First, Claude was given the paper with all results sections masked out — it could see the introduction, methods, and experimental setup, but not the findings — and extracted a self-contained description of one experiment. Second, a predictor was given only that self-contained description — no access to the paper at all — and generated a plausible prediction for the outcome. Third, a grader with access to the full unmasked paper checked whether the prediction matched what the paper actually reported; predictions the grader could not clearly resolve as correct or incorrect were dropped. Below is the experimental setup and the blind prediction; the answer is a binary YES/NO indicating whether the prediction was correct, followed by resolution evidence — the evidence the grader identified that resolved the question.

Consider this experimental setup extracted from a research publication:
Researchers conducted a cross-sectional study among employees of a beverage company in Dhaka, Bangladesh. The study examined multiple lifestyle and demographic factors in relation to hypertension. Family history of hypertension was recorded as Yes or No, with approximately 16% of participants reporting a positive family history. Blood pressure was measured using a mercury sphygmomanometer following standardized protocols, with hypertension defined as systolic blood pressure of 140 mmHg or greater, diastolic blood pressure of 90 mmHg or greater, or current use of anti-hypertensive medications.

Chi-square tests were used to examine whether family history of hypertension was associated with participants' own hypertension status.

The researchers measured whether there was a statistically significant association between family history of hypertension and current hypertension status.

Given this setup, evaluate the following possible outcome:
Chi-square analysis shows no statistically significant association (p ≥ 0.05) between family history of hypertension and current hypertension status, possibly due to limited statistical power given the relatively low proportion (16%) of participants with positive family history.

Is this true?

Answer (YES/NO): YES